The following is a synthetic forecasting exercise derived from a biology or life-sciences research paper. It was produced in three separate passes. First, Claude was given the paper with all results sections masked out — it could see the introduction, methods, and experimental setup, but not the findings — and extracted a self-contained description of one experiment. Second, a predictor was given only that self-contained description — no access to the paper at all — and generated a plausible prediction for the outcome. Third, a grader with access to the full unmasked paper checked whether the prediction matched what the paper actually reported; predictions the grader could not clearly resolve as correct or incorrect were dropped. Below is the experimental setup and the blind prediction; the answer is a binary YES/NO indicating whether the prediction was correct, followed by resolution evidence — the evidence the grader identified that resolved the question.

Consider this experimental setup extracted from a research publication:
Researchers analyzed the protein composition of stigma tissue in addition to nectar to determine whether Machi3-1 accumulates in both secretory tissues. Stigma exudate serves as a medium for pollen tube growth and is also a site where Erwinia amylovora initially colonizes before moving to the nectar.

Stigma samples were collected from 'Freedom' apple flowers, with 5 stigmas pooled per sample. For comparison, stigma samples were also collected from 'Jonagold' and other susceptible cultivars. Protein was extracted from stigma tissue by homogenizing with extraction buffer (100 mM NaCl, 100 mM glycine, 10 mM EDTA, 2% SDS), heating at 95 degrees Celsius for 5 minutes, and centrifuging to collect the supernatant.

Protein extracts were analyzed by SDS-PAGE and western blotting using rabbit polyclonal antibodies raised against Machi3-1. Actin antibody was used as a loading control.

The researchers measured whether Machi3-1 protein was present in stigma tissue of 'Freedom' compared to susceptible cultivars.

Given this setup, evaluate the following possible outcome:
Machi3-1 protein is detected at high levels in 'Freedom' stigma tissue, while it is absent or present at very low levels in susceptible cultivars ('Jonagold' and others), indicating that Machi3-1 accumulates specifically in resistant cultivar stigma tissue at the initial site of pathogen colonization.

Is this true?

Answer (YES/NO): YES